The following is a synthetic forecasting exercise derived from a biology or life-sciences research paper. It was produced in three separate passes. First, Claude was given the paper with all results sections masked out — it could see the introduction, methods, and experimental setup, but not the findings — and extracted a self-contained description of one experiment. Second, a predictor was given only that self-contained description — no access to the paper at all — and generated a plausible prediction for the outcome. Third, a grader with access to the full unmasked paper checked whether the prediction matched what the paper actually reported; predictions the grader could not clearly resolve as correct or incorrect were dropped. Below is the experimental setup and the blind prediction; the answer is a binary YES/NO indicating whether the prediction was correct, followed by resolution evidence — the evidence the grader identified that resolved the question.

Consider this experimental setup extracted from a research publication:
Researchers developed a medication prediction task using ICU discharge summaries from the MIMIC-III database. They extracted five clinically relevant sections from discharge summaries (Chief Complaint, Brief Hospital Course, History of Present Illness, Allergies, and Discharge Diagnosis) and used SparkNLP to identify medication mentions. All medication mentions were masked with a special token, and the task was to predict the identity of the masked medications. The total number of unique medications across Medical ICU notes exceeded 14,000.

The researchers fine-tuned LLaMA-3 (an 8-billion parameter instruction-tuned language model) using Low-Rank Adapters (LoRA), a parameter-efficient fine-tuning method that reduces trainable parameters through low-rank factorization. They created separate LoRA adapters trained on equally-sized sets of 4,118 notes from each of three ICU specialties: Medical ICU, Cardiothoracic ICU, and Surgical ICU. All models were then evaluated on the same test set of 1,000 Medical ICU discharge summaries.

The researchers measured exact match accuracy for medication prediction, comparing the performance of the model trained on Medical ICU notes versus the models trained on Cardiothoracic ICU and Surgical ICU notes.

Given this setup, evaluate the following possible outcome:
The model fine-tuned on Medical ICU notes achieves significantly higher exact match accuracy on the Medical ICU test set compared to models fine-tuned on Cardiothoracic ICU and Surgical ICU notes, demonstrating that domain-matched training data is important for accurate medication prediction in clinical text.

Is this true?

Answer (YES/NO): YES